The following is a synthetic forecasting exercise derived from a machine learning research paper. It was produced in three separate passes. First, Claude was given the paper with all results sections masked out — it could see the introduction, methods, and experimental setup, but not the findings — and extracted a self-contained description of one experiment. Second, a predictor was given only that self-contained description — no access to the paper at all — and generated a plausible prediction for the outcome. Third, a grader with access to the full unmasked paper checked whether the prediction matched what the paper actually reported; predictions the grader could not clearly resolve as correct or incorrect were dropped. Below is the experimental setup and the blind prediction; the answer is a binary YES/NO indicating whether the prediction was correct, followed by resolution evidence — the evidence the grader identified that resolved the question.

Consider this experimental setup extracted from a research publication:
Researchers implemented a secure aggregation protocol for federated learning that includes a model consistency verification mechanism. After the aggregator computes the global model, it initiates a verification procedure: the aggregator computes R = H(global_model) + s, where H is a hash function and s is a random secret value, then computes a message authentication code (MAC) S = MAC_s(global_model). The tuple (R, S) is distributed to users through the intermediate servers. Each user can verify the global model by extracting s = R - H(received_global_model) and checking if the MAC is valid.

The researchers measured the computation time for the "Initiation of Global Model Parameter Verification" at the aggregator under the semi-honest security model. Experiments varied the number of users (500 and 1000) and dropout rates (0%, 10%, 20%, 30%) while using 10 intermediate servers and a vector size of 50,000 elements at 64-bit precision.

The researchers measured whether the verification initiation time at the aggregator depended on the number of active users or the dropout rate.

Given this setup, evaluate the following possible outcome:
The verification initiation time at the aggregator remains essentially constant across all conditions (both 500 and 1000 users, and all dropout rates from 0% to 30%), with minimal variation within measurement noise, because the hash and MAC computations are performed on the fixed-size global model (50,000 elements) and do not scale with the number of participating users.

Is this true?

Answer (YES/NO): YES